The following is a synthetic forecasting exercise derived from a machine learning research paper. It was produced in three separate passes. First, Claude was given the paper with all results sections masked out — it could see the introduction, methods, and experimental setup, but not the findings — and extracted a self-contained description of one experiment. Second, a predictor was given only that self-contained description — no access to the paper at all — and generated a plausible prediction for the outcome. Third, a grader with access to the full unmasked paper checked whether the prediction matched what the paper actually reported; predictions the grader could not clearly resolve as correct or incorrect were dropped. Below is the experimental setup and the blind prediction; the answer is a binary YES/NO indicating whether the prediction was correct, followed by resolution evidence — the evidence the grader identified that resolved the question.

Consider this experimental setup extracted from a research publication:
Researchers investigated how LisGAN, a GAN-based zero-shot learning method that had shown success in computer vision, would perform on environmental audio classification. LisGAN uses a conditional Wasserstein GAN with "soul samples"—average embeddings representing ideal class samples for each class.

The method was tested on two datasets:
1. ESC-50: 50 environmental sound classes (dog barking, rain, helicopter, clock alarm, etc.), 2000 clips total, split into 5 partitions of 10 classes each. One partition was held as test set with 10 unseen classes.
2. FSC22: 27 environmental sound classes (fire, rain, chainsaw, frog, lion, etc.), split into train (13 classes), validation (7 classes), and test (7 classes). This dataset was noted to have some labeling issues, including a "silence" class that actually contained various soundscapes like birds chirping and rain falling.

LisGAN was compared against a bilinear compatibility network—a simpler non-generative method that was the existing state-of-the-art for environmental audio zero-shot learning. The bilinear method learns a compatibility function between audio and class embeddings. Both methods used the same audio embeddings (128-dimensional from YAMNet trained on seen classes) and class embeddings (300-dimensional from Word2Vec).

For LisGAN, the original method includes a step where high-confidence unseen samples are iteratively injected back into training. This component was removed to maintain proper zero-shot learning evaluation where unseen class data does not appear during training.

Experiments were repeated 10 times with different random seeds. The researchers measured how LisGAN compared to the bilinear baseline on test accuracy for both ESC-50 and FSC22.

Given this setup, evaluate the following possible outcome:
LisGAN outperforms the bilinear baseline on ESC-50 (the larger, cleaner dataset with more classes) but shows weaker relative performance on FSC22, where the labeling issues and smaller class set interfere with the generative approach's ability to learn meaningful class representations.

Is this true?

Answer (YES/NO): YES